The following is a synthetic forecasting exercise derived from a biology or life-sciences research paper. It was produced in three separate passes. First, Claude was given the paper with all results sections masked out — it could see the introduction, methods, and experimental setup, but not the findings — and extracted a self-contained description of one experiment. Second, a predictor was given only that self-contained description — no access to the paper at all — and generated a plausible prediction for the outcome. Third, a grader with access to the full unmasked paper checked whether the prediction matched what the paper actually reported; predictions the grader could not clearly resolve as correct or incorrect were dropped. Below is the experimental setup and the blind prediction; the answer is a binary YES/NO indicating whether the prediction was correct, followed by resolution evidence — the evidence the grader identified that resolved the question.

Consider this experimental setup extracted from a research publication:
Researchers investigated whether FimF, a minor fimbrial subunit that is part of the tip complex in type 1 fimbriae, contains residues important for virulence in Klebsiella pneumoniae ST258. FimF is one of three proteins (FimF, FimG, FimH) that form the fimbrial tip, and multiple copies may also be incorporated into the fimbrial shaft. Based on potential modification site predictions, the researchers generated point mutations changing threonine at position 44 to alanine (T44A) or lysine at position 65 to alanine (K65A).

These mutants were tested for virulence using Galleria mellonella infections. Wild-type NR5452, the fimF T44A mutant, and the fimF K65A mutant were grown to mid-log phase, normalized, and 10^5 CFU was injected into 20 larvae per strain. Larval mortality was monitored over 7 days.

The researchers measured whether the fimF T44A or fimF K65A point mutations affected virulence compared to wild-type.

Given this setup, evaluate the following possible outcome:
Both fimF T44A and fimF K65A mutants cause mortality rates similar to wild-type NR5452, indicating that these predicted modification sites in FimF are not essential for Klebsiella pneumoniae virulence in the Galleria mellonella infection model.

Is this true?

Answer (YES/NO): NO